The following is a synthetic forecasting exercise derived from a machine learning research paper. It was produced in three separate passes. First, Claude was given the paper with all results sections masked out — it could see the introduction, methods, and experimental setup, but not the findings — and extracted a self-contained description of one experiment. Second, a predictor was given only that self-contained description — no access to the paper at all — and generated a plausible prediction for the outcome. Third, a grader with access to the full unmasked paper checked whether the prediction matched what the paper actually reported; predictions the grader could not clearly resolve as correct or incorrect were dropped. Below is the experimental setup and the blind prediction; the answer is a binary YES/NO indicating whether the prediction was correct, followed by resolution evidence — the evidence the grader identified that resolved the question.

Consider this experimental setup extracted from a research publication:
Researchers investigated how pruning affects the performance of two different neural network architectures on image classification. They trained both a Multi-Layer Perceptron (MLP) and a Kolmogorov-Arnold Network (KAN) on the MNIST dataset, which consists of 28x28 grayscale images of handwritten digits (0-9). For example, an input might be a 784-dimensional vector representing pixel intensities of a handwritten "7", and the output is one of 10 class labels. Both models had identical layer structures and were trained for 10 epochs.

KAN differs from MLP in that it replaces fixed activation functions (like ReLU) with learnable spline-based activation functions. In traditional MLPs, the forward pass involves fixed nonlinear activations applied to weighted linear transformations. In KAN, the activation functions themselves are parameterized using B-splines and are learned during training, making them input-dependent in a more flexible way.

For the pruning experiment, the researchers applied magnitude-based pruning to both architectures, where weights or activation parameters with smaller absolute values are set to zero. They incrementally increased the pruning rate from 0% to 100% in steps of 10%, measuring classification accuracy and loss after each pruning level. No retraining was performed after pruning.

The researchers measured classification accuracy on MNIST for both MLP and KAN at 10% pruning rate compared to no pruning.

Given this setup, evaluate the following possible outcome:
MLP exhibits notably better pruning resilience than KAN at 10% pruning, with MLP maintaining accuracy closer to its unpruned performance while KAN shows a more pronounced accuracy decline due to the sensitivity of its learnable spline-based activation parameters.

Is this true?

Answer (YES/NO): YES